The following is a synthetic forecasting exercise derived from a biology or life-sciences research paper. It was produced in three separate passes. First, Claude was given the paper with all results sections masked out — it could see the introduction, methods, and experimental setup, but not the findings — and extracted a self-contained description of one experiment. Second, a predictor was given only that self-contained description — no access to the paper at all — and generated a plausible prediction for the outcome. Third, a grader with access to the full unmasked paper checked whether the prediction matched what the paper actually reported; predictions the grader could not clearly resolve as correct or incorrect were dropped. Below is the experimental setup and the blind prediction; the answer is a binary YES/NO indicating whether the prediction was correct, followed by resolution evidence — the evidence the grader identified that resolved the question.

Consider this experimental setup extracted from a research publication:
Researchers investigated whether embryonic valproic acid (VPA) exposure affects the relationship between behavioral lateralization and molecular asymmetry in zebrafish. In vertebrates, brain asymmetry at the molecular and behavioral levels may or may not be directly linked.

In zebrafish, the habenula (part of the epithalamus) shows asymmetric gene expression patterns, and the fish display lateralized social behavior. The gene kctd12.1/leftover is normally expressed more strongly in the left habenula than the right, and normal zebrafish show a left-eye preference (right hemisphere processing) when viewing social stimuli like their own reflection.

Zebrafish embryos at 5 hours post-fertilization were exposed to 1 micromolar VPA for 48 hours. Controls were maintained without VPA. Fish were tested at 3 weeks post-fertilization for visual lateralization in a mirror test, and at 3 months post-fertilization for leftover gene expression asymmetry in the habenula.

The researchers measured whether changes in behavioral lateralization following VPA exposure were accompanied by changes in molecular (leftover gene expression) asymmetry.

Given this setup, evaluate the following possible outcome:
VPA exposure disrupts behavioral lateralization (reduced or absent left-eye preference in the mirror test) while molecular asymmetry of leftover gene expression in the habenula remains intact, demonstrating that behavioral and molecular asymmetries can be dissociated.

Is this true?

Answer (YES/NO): NO